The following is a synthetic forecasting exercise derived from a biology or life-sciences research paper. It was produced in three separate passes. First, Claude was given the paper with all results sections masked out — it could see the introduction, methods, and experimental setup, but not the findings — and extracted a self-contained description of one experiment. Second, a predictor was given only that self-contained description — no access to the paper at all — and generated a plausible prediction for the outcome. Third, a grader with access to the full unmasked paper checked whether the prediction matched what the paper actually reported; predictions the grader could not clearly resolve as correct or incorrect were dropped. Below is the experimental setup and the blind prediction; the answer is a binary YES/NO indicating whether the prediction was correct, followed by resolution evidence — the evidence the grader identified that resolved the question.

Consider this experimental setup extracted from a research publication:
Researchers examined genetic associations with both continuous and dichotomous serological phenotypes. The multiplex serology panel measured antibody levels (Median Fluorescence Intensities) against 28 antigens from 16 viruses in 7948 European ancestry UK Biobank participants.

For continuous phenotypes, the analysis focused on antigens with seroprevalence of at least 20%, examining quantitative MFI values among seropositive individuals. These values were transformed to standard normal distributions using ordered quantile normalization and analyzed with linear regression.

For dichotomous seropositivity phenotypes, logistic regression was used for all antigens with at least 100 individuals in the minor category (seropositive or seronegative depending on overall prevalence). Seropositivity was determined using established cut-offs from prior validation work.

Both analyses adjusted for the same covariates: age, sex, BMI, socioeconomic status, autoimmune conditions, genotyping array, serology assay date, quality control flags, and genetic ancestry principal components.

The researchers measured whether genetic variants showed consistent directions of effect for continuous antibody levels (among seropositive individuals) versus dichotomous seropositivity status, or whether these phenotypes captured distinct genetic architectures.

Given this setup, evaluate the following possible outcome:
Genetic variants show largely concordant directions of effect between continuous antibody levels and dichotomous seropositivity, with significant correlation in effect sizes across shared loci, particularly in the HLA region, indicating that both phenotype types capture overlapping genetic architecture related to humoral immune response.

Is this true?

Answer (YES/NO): YES